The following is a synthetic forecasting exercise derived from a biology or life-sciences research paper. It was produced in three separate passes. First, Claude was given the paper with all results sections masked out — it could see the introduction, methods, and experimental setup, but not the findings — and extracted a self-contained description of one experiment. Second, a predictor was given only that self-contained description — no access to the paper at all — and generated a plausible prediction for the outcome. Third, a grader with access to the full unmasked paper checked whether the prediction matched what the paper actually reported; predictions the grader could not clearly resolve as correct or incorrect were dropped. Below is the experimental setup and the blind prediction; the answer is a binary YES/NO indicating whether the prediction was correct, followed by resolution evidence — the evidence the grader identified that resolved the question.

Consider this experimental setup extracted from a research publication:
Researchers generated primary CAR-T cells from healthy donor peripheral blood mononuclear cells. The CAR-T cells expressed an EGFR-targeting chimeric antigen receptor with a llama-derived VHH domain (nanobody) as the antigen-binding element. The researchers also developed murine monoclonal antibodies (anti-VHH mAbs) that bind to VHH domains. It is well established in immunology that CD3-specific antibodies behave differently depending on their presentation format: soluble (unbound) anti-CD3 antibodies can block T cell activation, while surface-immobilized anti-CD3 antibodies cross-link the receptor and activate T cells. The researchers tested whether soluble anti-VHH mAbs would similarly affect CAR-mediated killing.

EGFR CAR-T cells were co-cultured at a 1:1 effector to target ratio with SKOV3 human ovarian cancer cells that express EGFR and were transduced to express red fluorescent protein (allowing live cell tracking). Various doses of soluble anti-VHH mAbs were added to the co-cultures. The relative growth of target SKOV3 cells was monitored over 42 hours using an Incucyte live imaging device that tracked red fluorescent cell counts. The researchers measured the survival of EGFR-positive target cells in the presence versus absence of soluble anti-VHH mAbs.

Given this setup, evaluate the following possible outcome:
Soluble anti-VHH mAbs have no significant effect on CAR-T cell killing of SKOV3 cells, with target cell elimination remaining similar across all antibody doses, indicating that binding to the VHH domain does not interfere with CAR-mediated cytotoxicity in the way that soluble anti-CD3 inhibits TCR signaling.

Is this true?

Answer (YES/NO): NO